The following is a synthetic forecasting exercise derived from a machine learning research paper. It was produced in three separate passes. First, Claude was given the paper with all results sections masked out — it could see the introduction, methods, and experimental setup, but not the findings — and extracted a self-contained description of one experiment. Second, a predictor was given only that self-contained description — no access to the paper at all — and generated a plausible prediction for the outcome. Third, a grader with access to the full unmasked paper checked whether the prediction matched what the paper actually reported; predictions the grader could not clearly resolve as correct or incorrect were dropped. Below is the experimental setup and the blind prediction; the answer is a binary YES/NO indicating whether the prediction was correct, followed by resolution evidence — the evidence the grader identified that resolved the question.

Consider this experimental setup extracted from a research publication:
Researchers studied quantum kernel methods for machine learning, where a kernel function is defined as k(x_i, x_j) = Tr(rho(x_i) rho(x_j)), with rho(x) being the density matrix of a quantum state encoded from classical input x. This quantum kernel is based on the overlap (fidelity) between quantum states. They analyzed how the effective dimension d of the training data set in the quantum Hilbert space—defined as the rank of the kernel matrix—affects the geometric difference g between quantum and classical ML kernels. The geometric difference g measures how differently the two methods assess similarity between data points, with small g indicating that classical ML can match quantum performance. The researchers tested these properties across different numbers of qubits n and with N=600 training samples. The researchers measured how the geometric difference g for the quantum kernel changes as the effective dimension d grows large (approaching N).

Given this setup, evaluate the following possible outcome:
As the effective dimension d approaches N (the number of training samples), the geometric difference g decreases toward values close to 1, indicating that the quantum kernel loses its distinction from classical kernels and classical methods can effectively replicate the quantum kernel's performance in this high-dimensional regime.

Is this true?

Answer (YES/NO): YES